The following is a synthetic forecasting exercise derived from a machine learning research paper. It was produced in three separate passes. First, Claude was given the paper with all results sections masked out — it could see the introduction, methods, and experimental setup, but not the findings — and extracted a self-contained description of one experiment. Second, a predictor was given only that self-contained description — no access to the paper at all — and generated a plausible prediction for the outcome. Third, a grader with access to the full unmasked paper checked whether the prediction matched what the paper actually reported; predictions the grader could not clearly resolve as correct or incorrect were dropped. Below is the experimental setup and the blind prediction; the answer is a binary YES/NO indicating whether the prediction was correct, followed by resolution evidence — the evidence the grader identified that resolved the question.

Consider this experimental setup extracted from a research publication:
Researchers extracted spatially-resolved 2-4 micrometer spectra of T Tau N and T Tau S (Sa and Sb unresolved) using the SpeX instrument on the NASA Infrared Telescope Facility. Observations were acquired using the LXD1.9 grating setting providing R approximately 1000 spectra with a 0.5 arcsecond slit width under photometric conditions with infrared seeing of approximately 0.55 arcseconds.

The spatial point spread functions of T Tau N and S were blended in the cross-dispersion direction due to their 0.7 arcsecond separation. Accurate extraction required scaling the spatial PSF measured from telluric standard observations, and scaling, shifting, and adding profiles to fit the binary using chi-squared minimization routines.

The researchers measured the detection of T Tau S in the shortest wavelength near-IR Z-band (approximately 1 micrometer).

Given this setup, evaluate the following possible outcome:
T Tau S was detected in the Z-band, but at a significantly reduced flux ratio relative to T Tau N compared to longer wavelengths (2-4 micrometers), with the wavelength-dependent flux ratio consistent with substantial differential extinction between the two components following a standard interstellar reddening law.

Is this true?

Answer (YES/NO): NO